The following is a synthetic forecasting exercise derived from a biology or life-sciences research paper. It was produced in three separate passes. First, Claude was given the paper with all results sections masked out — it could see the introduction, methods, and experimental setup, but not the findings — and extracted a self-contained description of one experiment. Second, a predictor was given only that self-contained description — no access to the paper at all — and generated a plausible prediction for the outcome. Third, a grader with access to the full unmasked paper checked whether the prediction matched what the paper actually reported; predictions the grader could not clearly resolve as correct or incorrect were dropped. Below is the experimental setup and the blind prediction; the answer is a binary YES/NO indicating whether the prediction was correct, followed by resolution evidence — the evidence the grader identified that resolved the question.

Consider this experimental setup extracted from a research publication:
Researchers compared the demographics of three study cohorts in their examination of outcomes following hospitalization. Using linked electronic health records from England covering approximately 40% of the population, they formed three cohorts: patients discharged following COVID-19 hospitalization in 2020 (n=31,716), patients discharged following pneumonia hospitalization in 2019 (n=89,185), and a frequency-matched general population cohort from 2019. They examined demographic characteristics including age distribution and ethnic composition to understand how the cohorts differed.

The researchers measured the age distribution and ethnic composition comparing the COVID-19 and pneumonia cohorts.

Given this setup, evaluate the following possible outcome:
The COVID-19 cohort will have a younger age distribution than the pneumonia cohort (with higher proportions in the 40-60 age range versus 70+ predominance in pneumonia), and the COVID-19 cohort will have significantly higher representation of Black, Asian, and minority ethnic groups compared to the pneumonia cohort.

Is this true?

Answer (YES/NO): NO